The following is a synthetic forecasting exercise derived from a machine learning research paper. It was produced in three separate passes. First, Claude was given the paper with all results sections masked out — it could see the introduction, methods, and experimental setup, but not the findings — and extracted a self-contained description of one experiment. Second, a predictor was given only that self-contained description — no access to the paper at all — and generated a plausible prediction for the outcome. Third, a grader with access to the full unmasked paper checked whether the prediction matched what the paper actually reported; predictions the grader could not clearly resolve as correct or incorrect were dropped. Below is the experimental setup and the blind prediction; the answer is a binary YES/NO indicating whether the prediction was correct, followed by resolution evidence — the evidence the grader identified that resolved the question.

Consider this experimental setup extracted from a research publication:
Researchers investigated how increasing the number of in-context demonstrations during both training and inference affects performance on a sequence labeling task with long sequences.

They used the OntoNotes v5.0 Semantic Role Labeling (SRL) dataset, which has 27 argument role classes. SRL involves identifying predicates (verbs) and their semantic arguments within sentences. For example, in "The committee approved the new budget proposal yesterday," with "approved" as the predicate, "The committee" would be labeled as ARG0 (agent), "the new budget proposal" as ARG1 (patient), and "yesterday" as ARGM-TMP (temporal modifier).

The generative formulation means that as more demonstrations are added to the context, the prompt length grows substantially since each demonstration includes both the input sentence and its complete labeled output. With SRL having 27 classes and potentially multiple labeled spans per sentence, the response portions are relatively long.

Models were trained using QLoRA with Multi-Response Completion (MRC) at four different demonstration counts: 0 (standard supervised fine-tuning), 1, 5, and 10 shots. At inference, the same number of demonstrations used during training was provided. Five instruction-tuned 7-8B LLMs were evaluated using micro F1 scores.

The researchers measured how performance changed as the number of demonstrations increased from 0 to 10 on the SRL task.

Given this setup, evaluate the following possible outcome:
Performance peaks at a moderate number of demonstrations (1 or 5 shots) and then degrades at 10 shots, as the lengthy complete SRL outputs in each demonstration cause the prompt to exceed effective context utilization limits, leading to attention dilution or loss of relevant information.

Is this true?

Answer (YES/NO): NO